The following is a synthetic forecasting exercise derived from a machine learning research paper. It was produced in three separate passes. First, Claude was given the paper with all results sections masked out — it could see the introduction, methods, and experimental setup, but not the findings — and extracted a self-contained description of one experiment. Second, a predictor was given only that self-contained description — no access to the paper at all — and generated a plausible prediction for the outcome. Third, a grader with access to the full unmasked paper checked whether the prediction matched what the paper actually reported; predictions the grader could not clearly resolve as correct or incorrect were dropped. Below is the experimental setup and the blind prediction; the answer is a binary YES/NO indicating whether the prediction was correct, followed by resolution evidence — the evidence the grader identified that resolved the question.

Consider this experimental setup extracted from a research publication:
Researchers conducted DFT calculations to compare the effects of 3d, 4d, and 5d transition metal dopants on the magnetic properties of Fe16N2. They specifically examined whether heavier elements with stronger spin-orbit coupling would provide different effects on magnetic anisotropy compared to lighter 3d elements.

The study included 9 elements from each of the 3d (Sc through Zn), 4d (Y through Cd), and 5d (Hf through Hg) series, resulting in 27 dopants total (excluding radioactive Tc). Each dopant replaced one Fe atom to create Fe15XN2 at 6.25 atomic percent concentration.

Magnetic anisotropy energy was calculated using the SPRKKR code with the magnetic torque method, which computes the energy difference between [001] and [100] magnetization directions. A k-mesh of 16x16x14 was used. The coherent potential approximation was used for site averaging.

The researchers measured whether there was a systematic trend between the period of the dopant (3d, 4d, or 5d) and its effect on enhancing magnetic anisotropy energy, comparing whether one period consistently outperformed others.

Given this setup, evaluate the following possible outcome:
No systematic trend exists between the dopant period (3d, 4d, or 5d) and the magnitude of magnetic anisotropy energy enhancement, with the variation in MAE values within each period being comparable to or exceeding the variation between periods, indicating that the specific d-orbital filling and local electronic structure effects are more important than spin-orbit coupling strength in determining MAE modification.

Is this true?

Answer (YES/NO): NO